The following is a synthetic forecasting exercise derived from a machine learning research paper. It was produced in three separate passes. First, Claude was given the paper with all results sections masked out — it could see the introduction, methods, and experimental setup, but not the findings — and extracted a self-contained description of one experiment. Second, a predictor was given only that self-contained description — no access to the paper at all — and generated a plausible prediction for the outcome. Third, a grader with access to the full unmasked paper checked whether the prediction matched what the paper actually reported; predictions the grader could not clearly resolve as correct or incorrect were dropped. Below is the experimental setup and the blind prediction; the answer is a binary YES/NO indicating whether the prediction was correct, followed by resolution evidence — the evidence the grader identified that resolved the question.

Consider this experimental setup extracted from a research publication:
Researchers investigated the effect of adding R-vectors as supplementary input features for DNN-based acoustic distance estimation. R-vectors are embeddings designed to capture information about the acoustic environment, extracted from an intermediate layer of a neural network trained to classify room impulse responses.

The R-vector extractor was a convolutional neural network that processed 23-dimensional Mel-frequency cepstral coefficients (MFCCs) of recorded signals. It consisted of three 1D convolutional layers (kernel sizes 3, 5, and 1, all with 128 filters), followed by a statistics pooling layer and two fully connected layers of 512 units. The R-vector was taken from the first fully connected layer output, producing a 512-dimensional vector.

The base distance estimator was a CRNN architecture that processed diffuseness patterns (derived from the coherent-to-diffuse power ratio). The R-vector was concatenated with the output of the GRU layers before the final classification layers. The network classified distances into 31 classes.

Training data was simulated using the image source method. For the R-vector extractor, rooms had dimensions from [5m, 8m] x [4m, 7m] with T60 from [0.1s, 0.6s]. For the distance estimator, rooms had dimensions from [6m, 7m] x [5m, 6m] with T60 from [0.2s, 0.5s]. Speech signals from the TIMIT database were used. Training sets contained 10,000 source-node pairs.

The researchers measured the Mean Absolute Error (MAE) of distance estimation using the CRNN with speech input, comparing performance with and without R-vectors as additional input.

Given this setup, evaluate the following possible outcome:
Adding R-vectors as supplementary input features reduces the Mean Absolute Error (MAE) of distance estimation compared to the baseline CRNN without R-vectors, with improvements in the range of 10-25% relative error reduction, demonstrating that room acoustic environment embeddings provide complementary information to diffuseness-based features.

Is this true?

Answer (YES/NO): NO